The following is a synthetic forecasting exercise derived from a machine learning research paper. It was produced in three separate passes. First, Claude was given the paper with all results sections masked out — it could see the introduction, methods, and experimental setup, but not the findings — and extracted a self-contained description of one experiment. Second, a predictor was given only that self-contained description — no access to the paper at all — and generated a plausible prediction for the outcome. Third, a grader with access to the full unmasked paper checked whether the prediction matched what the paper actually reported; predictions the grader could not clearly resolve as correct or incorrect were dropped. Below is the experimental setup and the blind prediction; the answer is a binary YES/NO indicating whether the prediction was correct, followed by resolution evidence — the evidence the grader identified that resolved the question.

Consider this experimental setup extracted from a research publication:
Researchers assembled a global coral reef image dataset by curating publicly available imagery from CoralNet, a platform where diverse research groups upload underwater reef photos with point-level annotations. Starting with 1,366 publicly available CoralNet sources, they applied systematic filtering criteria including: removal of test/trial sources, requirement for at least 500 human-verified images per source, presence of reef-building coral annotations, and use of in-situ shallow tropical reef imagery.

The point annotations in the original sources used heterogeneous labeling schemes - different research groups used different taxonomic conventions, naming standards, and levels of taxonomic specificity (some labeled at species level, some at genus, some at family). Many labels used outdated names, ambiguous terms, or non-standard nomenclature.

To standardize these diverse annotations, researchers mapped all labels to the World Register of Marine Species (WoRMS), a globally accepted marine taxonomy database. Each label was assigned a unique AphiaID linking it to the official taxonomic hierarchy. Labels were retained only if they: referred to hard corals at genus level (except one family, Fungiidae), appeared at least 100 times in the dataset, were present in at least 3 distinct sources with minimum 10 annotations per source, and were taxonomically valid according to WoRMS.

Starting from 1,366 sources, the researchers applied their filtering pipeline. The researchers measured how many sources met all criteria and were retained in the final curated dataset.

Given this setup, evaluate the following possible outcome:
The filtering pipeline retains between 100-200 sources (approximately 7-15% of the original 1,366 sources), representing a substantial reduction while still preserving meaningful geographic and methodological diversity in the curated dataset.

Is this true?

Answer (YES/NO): NO